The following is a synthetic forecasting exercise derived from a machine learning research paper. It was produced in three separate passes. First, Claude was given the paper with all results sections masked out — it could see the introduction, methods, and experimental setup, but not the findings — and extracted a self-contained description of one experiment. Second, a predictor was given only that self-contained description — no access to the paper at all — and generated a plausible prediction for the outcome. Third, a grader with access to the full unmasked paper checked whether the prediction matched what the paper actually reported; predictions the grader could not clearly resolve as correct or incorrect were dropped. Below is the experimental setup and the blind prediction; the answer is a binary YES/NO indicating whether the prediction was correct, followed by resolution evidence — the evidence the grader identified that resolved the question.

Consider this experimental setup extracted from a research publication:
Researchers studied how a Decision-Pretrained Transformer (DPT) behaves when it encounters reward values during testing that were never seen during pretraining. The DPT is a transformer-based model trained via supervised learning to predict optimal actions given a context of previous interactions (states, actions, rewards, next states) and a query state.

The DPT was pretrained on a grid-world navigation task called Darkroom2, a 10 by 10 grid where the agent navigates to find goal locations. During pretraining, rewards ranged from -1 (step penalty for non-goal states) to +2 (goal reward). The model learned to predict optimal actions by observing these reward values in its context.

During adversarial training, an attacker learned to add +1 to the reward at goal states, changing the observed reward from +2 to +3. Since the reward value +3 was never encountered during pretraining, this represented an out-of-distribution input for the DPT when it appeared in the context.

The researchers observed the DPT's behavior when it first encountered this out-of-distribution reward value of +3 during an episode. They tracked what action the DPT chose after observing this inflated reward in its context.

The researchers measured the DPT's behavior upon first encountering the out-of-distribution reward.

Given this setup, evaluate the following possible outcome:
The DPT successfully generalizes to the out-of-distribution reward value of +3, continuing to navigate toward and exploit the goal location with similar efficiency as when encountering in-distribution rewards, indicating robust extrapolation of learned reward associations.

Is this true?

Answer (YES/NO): NO